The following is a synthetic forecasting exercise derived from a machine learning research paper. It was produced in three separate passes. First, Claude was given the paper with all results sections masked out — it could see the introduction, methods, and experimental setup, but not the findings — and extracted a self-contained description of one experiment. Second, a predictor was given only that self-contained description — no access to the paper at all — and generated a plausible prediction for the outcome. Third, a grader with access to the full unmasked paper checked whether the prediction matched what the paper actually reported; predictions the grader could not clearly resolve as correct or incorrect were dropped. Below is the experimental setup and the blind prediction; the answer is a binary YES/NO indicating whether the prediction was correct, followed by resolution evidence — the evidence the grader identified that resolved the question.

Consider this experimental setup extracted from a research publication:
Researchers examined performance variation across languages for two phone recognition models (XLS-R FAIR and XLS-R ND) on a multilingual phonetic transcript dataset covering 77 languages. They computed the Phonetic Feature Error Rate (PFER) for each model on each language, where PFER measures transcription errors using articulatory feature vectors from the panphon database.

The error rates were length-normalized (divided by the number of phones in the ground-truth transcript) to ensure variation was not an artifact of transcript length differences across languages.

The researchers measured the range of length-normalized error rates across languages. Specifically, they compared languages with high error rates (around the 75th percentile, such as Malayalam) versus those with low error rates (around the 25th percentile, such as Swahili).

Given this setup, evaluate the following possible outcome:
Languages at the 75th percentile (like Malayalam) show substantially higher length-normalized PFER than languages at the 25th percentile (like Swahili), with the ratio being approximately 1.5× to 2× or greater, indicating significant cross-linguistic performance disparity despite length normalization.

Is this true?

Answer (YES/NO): YES